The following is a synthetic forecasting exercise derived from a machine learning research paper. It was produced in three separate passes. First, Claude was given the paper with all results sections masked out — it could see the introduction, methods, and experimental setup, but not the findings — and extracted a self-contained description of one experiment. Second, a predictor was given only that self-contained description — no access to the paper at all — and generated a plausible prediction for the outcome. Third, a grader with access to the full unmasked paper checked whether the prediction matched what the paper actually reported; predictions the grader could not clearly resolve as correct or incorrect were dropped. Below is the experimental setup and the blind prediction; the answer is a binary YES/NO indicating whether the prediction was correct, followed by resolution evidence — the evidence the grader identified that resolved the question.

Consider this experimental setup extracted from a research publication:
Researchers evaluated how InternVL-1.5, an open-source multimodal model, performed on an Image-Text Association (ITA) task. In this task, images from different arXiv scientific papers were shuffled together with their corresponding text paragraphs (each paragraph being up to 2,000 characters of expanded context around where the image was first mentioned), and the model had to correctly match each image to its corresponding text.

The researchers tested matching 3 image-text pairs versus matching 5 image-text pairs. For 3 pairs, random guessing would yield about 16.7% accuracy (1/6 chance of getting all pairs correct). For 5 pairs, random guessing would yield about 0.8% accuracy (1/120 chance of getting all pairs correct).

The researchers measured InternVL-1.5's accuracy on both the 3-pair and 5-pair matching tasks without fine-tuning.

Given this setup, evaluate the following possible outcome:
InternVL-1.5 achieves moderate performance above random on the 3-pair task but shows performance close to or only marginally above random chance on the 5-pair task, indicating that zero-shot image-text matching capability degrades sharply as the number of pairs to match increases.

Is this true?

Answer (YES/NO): YES